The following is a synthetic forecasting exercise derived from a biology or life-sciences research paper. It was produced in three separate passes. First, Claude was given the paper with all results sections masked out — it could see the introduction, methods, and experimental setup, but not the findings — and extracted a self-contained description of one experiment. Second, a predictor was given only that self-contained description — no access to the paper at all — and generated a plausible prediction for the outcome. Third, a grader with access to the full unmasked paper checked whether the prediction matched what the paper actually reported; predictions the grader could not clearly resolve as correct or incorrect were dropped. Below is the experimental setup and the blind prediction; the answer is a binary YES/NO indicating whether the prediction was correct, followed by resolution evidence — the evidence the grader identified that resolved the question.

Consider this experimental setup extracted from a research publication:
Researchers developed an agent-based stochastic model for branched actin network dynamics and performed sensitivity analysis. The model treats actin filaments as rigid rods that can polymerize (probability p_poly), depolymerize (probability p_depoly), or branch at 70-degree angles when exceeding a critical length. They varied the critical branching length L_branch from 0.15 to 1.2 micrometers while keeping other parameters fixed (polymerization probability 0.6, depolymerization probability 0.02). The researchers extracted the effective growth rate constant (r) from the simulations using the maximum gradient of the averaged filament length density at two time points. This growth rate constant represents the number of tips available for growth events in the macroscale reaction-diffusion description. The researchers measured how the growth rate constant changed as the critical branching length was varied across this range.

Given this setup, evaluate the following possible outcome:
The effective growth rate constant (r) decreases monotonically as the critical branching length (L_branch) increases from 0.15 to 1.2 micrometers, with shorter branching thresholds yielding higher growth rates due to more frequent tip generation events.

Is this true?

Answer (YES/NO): YES